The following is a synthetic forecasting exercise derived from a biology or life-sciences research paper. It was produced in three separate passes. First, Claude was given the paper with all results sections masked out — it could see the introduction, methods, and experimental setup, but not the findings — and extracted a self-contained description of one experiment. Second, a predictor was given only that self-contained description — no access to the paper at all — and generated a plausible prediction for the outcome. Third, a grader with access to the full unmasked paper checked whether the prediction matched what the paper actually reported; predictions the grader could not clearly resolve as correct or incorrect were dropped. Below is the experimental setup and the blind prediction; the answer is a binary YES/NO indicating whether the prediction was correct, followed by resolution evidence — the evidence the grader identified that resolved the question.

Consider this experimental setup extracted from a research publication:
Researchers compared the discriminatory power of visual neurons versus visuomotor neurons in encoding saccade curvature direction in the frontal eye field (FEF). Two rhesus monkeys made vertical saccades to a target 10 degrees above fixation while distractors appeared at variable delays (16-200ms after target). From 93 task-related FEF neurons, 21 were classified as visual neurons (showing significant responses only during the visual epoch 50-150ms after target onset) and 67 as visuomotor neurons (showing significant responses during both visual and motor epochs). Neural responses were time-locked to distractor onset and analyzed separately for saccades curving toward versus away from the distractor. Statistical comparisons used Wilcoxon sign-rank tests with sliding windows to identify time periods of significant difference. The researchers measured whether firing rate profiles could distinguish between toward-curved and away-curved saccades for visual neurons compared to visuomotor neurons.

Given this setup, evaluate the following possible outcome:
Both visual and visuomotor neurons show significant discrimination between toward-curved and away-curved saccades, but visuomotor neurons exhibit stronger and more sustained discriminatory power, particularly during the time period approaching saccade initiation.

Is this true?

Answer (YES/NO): NO